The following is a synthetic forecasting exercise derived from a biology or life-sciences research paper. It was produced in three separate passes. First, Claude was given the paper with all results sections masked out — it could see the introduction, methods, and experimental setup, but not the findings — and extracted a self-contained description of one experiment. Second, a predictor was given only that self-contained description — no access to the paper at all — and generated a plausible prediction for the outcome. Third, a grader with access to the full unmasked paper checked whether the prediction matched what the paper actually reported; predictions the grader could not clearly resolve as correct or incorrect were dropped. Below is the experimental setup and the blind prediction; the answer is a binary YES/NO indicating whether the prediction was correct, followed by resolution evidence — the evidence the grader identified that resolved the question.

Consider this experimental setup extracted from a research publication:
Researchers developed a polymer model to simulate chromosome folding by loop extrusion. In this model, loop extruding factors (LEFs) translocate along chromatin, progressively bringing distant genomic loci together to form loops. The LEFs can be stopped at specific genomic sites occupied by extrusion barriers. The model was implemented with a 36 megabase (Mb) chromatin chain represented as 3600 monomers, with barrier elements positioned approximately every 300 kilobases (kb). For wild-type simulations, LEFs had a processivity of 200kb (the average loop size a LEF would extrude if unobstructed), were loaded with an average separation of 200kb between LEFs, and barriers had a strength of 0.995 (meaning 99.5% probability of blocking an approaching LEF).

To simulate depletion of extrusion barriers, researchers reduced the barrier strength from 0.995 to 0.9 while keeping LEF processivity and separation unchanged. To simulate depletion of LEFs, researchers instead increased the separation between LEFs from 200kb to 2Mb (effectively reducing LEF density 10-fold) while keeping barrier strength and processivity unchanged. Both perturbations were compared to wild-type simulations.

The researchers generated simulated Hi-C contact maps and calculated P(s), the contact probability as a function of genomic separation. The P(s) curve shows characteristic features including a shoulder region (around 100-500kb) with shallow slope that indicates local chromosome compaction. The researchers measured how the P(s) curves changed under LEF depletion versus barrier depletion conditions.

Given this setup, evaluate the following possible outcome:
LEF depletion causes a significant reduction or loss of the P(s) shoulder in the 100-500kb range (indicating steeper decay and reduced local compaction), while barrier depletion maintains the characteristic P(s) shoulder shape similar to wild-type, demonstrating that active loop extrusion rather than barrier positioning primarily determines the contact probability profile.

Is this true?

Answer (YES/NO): YES